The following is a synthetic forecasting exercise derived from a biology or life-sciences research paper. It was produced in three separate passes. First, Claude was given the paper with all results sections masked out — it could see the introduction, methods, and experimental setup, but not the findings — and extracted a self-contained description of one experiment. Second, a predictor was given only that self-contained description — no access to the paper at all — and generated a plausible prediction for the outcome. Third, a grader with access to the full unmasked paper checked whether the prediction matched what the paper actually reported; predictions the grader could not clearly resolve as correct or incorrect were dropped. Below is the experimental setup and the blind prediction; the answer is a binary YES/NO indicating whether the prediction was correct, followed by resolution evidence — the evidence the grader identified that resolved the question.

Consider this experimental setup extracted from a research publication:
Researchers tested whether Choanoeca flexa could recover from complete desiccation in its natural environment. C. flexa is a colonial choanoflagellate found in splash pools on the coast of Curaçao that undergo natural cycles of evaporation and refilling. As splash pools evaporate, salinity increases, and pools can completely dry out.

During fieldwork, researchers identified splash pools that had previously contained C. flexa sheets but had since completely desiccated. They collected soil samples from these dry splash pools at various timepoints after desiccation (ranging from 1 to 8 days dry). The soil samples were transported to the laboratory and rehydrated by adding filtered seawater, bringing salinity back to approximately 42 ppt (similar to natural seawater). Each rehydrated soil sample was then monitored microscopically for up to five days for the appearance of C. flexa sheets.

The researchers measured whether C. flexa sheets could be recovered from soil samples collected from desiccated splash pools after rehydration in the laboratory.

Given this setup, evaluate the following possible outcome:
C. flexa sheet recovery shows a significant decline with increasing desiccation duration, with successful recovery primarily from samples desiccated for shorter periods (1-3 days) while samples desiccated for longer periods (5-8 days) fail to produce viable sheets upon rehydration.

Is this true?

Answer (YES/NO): NO